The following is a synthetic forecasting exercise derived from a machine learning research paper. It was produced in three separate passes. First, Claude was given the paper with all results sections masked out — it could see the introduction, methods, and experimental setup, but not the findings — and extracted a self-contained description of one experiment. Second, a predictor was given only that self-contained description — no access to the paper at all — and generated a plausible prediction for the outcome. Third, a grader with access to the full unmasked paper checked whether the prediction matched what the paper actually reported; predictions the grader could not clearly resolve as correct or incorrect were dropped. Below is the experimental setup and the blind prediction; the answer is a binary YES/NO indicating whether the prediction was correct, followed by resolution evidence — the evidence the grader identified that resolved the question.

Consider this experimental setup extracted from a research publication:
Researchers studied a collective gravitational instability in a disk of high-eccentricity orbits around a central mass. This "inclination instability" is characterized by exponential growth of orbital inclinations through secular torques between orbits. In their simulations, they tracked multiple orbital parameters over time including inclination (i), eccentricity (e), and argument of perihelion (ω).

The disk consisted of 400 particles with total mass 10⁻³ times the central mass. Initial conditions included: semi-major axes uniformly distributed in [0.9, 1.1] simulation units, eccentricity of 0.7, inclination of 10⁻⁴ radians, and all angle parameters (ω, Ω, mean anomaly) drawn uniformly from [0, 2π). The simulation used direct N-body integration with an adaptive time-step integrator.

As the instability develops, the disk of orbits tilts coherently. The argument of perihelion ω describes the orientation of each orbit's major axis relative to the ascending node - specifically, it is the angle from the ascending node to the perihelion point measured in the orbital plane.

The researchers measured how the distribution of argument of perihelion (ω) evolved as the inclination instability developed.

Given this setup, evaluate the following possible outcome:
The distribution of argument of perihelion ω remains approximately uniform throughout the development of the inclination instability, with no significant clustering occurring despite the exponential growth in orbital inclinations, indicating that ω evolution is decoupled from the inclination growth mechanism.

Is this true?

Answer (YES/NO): NO